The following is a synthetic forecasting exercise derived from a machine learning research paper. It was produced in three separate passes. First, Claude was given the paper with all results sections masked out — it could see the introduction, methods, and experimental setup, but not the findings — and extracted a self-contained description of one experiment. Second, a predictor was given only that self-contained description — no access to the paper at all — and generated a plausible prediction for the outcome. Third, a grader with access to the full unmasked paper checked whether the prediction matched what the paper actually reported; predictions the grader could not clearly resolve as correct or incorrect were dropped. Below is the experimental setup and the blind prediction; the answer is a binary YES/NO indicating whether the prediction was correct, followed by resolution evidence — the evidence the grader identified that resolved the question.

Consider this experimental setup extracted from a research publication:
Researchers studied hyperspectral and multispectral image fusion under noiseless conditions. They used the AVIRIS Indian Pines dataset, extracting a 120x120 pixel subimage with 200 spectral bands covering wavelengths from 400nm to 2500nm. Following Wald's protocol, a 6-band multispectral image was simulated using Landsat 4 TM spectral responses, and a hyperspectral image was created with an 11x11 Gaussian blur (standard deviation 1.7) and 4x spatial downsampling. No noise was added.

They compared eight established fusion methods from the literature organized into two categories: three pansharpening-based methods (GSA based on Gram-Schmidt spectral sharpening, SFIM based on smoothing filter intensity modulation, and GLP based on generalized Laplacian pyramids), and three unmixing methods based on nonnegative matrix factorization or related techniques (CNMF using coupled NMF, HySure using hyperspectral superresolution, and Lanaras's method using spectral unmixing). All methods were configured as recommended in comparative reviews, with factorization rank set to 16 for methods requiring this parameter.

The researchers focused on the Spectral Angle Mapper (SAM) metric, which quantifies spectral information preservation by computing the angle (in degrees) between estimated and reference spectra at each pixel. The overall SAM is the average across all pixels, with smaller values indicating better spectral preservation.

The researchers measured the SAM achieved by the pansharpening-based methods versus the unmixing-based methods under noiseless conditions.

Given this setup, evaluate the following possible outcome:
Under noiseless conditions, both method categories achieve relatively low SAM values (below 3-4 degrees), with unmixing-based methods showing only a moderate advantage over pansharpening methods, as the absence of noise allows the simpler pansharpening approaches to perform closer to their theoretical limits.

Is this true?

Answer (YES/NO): NO